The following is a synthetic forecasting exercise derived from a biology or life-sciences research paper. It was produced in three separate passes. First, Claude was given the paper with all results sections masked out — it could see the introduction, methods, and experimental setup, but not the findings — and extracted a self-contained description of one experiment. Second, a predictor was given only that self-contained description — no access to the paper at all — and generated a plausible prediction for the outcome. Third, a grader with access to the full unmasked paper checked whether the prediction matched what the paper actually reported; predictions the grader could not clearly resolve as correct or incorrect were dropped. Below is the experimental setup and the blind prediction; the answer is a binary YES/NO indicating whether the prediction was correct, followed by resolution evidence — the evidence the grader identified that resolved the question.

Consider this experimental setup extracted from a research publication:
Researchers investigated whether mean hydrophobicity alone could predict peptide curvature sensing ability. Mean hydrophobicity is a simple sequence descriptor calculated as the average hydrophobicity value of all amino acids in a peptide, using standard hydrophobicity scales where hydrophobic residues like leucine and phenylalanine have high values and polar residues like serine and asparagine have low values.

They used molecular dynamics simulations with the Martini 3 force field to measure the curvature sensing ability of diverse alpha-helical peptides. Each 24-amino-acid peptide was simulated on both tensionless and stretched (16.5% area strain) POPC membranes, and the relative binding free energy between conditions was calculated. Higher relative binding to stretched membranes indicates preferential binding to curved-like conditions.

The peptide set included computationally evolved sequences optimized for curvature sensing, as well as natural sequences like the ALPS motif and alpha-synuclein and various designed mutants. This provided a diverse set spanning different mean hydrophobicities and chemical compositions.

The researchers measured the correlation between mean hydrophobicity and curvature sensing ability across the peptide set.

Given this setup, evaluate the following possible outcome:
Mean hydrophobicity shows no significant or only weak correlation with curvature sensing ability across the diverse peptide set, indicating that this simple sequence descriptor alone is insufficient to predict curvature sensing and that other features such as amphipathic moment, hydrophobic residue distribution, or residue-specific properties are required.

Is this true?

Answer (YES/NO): YES